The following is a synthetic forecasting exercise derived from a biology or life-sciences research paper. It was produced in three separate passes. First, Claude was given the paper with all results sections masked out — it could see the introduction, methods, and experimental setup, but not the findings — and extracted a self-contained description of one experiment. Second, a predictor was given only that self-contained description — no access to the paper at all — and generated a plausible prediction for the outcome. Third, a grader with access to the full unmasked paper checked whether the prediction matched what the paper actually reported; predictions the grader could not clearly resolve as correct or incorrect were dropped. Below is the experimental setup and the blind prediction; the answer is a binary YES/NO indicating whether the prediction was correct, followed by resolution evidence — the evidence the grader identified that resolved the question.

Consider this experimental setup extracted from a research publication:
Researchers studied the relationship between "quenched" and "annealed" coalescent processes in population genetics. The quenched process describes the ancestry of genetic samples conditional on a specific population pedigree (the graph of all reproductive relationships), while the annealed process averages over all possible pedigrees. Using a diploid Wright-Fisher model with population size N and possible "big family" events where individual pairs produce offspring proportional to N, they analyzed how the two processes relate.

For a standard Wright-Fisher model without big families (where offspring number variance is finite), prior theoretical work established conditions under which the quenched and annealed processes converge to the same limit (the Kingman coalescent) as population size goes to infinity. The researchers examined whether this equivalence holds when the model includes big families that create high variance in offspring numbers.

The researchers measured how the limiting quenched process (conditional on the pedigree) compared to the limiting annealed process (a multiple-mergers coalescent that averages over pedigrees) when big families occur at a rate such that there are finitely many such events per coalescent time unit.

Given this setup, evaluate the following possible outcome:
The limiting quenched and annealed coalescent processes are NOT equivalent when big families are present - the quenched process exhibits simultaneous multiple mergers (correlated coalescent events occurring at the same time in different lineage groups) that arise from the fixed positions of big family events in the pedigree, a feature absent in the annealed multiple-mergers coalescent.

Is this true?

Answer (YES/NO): YES